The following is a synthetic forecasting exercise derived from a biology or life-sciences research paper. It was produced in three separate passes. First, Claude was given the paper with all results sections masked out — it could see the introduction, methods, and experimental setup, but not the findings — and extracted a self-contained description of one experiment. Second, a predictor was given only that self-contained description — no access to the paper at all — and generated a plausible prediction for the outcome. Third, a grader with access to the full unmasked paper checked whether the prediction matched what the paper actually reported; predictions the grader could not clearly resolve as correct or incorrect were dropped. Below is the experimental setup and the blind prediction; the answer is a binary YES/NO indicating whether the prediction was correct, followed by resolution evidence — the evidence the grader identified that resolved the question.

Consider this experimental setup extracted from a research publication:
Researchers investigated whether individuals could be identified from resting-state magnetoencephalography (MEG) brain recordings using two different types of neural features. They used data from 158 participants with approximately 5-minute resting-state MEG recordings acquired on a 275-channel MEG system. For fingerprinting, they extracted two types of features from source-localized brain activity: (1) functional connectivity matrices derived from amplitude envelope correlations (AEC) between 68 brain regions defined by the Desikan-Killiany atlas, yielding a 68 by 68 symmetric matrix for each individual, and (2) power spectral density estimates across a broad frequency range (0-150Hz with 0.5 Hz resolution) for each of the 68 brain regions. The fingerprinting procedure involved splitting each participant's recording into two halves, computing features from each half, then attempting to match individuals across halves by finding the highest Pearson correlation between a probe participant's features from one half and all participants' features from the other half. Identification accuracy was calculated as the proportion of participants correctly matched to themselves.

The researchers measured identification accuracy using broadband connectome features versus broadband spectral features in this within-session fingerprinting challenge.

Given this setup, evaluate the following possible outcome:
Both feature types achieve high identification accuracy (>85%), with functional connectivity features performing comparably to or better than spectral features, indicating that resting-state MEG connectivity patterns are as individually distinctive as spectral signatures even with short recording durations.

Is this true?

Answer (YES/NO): YES